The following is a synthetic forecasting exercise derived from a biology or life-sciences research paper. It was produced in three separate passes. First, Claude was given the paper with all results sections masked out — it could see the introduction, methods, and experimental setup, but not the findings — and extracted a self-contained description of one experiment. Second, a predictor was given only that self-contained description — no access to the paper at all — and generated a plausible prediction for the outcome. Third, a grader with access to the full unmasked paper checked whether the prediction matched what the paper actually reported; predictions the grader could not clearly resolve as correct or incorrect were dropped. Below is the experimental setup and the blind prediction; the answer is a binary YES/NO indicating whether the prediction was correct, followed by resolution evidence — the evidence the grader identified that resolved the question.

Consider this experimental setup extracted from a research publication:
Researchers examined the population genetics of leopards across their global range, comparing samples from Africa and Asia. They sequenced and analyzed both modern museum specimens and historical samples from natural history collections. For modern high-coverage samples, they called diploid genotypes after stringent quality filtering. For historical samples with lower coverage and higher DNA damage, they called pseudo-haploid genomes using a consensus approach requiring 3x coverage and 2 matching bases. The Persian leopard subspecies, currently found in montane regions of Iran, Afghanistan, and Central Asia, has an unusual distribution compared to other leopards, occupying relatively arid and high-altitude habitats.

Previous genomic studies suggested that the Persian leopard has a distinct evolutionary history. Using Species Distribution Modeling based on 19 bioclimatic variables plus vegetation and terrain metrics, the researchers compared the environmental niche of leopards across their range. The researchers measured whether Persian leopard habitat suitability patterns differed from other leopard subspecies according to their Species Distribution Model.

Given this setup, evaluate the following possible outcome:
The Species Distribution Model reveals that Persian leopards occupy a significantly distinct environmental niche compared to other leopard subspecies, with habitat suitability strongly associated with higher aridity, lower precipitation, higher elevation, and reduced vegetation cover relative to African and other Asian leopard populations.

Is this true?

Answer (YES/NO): NO